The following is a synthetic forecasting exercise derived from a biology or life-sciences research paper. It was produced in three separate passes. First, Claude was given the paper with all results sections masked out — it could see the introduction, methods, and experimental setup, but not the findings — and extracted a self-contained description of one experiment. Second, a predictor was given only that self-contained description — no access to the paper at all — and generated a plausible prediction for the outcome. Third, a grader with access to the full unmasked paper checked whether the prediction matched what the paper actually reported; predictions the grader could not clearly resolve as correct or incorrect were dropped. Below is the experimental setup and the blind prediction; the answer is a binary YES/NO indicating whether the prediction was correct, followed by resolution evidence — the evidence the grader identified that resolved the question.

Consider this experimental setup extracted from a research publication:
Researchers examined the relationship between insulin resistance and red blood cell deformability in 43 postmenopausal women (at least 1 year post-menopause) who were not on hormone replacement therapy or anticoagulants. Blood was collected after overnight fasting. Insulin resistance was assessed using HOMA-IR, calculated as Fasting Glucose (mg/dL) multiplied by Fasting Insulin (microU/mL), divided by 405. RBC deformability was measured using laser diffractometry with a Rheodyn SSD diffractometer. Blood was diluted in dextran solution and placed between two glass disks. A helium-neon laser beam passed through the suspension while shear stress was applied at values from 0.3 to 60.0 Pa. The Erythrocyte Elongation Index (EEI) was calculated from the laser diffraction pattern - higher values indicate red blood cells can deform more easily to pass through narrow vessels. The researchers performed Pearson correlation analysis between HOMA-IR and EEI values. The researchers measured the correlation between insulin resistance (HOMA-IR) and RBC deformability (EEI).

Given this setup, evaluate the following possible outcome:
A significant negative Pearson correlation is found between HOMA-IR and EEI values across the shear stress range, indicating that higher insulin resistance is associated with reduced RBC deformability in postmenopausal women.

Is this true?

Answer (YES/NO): NO